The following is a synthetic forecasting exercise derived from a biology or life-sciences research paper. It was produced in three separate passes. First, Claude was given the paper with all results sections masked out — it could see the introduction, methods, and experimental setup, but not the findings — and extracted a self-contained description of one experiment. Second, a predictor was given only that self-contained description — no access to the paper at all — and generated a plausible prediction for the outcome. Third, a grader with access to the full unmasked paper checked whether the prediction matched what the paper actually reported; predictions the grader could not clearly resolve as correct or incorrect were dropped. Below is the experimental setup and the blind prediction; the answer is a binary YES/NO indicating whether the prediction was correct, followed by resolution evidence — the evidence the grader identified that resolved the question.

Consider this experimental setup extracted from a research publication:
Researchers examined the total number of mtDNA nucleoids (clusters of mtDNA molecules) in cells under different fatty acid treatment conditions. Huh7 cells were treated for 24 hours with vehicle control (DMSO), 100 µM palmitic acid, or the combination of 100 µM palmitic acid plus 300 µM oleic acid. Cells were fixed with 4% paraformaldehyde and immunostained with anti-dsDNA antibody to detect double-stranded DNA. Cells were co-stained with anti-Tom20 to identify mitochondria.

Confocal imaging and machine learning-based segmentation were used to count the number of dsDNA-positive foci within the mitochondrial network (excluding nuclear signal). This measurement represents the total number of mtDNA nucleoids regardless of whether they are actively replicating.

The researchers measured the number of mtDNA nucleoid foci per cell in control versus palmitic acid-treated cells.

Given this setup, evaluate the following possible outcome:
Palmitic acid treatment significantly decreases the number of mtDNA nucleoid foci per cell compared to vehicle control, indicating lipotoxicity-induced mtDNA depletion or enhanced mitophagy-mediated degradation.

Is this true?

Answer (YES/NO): NO